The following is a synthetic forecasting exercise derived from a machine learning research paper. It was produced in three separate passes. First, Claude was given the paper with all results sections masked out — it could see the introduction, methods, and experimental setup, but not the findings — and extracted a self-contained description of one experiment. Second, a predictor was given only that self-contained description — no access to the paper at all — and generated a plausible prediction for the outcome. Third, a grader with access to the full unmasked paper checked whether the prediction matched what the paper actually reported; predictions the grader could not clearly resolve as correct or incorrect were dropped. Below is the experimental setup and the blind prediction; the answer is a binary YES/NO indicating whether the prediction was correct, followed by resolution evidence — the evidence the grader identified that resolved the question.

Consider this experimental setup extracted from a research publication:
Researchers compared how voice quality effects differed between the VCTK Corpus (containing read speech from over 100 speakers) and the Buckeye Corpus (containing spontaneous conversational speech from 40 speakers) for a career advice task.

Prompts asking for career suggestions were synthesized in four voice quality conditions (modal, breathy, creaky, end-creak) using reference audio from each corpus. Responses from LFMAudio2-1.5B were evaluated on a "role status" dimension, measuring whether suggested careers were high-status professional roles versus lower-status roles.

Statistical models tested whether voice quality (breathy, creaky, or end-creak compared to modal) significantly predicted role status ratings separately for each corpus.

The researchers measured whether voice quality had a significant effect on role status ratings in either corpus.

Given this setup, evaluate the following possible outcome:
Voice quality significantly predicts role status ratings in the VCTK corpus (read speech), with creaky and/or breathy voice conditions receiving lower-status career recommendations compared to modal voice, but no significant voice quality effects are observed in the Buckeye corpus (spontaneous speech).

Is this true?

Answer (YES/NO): NO